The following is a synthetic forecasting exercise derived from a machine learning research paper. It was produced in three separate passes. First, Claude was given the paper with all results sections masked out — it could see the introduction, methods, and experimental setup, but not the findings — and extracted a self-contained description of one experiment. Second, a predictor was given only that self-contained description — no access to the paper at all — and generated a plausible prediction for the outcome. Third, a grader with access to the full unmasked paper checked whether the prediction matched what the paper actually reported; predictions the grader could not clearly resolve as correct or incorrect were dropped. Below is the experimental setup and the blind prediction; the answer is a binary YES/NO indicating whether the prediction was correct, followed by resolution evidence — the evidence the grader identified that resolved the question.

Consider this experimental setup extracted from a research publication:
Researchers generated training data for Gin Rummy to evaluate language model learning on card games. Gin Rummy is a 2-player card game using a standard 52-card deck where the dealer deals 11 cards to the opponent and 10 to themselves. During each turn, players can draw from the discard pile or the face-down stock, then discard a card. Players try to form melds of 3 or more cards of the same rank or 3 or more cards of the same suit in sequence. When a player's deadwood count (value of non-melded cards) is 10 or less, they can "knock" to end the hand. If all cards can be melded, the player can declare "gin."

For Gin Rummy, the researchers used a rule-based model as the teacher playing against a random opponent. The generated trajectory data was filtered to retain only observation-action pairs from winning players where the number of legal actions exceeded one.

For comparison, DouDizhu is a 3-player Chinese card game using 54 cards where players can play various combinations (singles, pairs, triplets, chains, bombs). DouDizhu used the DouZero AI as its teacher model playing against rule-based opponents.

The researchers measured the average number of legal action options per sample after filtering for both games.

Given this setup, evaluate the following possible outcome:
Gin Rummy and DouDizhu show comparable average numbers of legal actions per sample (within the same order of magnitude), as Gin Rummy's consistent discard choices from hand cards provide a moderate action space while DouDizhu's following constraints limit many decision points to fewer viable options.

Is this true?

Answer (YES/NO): NO